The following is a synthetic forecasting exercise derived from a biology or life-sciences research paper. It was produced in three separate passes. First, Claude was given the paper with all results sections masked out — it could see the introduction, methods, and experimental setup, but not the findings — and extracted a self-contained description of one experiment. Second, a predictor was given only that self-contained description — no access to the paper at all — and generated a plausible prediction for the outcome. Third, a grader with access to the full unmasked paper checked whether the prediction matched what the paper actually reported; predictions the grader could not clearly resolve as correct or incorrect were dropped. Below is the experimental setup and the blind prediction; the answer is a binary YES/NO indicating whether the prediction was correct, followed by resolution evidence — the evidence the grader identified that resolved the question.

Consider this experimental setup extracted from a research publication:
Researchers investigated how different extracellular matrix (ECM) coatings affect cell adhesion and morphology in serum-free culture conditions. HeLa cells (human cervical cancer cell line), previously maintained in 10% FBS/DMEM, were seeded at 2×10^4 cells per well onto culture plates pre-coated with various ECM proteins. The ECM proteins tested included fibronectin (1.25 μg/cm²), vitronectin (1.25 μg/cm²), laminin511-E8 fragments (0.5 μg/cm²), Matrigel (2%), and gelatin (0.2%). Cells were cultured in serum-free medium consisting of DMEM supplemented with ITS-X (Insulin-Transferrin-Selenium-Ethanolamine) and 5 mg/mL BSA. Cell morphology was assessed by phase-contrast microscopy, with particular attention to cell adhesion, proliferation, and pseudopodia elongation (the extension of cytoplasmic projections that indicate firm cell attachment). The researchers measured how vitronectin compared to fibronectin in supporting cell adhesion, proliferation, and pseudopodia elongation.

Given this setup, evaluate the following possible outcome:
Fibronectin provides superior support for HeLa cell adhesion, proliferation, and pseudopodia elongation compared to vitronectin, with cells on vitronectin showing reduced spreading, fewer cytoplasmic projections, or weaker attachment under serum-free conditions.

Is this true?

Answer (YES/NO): NO